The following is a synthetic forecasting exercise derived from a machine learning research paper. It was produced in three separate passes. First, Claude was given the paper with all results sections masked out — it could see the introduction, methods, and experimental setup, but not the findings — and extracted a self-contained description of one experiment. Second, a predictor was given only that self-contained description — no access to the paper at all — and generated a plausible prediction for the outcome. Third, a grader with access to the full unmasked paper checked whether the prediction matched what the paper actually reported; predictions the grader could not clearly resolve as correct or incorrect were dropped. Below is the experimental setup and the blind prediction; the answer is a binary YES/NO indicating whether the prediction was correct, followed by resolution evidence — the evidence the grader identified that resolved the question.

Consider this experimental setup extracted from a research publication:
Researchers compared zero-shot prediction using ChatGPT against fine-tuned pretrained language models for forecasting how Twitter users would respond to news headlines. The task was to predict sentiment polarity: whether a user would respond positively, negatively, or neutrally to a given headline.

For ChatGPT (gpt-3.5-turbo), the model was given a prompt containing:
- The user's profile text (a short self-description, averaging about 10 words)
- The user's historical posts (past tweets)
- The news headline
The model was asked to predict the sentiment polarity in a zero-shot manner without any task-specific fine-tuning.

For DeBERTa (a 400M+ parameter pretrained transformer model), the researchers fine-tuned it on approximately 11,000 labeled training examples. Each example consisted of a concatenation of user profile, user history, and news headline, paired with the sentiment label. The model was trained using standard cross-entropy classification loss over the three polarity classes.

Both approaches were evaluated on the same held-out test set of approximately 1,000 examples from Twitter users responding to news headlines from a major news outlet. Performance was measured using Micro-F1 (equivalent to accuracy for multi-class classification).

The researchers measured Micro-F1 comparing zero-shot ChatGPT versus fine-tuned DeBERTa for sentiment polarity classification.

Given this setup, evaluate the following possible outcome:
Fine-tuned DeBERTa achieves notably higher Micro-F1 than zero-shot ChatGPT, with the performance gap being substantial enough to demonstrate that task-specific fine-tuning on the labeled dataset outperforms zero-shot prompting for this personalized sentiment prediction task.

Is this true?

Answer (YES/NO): YES